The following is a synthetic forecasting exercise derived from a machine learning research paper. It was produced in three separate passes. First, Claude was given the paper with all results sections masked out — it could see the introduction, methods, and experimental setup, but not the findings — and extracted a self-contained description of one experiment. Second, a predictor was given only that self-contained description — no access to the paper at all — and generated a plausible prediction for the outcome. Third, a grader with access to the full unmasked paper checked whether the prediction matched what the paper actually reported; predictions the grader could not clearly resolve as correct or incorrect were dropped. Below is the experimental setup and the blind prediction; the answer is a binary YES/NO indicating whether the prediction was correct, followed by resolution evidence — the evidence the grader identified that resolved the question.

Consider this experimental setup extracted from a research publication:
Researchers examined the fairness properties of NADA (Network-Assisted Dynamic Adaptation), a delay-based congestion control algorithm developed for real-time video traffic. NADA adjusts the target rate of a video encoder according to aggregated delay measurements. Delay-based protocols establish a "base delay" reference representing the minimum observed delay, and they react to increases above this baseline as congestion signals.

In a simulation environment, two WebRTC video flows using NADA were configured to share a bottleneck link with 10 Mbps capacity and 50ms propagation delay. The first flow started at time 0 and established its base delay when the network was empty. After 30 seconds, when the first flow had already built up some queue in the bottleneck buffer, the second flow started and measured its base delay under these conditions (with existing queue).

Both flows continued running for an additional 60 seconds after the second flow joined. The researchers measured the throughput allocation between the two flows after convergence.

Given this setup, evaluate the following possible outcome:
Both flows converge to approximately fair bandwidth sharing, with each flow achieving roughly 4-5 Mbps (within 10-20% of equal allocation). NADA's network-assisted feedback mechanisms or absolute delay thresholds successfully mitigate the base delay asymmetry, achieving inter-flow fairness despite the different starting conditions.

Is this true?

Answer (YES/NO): NO